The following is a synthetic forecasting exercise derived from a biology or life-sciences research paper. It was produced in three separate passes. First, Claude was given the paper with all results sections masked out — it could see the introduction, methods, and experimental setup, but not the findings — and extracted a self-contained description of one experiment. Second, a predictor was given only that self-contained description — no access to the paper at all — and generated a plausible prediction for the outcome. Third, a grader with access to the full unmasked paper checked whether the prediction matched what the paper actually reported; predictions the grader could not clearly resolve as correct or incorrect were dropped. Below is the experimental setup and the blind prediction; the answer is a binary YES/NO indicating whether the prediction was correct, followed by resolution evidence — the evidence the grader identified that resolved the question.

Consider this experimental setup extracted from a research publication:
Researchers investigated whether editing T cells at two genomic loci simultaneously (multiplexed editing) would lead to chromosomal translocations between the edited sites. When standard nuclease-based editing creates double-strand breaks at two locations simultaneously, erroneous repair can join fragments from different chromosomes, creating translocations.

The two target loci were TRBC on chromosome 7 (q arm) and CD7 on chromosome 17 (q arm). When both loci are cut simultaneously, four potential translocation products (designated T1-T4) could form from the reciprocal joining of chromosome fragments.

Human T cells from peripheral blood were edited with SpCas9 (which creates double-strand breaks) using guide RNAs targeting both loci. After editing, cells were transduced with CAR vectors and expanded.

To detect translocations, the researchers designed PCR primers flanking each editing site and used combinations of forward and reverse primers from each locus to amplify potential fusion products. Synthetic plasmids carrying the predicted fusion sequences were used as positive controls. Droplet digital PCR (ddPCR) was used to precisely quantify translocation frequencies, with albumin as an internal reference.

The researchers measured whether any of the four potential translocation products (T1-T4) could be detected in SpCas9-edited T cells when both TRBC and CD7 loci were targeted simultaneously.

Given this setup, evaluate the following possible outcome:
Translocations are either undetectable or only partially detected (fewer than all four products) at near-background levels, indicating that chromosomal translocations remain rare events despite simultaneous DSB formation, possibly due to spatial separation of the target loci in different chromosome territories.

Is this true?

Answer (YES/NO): NO